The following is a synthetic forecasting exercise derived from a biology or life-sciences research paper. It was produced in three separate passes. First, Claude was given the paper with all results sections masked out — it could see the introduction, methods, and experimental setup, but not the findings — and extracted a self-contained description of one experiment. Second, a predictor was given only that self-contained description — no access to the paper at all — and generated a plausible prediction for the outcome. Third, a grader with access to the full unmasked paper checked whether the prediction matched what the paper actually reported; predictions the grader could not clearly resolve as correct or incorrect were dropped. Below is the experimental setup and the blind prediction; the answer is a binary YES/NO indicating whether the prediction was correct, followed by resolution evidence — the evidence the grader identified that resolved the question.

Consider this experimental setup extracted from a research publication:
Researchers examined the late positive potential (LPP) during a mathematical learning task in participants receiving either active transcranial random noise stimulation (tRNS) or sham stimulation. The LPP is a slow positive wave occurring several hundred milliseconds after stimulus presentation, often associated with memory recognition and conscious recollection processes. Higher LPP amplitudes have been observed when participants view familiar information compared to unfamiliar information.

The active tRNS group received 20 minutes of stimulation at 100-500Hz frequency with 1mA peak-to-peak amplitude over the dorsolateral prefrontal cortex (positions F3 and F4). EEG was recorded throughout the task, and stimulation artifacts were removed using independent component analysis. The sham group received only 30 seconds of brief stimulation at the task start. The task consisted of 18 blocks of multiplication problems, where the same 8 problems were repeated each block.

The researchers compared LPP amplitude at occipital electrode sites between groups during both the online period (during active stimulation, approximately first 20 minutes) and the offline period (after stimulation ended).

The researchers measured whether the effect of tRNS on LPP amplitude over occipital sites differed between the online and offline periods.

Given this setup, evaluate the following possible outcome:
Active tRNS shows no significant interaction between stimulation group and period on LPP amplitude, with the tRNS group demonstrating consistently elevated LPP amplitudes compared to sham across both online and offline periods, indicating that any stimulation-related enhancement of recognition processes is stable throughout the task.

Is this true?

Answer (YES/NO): NO